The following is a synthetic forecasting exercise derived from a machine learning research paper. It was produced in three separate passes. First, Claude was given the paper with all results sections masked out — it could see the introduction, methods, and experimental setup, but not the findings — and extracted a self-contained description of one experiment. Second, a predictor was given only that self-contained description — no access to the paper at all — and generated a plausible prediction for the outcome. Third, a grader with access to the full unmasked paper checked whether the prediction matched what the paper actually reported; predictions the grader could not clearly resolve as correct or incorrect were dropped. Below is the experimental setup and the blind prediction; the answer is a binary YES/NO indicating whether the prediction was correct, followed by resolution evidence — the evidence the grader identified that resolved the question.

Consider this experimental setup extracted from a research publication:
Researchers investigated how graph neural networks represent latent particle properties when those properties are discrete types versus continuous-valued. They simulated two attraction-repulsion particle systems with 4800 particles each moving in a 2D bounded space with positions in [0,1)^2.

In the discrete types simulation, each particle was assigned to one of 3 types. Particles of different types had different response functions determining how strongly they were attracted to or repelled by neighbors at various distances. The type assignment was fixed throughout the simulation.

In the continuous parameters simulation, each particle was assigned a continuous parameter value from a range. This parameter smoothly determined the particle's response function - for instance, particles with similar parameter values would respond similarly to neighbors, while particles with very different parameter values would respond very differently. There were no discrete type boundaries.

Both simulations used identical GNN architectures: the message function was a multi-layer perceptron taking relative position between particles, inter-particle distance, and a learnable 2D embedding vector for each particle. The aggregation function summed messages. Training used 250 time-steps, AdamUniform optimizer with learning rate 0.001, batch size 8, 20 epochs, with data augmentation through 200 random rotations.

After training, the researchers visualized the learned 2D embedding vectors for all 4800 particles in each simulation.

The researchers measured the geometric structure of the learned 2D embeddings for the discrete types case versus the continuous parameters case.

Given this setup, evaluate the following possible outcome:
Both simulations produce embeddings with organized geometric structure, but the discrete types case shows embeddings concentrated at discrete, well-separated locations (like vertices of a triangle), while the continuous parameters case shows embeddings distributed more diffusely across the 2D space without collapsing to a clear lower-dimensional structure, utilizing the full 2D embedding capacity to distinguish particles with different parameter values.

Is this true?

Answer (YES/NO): NO